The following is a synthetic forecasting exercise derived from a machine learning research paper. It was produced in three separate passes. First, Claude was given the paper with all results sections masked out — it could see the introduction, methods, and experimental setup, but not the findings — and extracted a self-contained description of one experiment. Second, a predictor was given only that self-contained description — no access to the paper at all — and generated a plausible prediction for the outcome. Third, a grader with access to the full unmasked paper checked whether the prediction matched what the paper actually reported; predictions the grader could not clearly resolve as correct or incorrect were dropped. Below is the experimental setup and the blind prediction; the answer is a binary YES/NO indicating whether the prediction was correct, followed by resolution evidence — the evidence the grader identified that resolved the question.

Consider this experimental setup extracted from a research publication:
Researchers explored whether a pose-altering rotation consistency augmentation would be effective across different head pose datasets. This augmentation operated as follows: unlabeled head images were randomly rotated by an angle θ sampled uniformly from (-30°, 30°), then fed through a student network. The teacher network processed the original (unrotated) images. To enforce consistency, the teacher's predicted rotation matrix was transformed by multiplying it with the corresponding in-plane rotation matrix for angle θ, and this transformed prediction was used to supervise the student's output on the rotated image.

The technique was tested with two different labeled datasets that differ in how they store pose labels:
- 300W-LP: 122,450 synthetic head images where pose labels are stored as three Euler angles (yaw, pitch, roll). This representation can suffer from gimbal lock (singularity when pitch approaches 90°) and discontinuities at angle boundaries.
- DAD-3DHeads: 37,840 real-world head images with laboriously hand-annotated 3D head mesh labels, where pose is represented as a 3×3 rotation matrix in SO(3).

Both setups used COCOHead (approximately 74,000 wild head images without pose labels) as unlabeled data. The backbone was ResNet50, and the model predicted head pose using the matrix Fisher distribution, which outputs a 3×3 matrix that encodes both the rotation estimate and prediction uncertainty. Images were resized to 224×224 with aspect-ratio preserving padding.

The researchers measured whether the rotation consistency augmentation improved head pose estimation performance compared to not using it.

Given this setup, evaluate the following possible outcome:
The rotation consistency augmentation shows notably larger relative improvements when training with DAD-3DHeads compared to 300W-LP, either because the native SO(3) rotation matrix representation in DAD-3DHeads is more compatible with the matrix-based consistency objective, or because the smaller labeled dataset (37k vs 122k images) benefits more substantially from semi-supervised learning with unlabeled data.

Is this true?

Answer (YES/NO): NO